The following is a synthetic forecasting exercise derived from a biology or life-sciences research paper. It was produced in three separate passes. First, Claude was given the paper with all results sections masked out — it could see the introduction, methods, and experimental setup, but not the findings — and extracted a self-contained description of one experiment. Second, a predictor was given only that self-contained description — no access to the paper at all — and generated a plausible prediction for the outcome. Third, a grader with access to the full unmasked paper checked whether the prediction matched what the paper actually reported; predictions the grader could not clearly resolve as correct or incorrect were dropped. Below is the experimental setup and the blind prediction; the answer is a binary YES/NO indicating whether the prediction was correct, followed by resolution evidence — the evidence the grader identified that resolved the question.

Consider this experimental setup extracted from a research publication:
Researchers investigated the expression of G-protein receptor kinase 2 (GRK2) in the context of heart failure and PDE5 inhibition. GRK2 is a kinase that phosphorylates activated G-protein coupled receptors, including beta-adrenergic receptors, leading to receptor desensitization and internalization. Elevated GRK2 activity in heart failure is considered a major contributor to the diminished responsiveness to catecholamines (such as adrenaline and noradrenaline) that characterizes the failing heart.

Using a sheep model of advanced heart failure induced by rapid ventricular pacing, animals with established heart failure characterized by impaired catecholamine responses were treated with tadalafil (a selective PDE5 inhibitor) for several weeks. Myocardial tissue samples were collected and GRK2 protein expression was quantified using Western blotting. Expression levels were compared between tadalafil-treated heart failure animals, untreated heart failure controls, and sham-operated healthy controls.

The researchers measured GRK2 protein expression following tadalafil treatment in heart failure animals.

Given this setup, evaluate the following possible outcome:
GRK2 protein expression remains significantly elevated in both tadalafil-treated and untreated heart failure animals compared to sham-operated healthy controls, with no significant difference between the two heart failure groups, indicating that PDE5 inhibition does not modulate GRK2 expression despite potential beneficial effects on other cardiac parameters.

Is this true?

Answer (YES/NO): NO